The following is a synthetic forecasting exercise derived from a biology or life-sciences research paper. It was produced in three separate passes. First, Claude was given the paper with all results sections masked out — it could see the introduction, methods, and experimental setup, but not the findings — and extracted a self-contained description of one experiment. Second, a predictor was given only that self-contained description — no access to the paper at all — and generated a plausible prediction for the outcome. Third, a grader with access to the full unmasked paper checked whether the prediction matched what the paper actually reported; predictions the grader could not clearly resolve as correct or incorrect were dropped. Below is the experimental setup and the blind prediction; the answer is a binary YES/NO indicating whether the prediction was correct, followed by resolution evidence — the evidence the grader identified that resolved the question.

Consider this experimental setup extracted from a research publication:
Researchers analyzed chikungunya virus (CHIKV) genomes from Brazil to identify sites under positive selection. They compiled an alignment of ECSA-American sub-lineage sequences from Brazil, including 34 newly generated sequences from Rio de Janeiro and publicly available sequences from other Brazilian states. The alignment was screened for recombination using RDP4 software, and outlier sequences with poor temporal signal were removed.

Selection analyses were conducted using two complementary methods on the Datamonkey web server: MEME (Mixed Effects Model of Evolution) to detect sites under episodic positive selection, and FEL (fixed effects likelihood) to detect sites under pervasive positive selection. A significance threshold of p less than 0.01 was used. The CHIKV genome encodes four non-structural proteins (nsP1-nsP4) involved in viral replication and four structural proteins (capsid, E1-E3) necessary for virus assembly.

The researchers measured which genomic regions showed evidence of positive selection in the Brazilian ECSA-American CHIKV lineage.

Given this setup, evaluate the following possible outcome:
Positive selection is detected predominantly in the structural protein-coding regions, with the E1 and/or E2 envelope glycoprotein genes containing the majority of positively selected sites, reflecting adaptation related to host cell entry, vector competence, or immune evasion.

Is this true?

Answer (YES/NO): NO